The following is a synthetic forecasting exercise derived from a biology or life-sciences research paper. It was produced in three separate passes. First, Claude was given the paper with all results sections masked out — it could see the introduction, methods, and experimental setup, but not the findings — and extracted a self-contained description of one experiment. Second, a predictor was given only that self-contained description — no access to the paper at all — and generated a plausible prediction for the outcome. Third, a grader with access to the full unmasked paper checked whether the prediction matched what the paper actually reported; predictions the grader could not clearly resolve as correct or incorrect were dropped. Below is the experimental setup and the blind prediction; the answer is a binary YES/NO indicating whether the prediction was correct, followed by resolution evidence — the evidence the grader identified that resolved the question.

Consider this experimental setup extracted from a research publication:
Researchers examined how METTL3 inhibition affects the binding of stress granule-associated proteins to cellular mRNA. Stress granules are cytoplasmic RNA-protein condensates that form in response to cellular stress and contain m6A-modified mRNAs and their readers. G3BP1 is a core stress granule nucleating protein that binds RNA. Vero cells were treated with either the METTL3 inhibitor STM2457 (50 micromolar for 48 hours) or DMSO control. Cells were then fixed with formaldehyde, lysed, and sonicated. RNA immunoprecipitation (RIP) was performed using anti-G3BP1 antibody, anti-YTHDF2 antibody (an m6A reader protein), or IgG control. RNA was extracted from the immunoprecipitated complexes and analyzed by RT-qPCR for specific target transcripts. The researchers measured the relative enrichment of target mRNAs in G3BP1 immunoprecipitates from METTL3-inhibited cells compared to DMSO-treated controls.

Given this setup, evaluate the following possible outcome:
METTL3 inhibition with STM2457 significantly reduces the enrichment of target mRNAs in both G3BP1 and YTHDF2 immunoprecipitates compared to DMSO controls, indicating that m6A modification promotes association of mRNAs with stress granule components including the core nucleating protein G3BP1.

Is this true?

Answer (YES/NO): YES